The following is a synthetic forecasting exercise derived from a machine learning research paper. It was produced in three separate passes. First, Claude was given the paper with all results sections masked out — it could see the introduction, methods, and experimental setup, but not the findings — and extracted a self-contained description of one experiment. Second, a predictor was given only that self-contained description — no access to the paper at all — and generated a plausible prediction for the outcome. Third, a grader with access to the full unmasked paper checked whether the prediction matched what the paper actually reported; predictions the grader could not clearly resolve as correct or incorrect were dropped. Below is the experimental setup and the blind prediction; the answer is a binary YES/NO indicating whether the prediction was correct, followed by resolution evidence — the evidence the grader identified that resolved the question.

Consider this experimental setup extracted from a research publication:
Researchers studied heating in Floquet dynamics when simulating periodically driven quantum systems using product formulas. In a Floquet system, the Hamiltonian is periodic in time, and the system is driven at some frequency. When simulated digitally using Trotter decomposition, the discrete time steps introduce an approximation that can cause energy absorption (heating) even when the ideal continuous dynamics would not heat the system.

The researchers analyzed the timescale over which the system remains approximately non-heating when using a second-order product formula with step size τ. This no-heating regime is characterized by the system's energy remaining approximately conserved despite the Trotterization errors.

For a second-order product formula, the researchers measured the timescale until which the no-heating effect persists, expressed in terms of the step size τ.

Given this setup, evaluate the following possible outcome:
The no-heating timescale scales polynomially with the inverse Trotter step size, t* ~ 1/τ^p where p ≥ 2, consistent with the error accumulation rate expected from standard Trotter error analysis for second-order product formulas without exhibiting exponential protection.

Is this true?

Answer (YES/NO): YES